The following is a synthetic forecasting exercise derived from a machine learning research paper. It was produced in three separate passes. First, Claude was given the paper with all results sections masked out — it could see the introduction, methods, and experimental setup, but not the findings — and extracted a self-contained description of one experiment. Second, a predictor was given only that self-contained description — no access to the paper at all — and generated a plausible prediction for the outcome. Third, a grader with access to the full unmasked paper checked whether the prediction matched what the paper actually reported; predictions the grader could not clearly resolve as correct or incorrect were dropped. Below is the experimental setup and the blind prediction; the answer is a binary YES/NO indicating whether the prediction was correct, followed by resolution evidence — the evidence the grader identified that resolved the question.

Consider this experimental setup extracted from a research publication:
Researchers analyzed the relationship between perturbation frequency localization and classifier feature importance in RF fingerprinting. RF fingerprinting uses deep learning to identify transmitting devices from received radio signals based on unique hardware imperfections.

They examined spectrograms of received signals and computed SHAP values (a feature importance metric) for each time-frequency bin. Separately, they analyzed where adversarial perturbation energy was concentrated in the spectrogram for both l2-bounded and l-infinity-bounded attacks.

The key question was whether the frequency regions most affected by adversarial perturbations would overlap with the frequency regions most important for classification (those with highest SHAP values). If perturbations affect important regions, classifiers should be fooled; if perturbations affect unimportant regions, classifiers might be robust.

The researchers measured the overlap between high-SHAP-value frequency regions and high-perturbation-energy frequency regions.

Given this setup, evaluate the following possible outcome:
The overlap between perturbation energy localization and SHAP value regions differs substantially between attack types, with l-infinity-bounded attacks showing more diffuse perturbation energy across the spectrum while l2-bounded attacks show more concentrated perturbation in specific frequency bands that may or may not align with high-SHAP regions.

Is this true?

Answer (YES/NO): NO